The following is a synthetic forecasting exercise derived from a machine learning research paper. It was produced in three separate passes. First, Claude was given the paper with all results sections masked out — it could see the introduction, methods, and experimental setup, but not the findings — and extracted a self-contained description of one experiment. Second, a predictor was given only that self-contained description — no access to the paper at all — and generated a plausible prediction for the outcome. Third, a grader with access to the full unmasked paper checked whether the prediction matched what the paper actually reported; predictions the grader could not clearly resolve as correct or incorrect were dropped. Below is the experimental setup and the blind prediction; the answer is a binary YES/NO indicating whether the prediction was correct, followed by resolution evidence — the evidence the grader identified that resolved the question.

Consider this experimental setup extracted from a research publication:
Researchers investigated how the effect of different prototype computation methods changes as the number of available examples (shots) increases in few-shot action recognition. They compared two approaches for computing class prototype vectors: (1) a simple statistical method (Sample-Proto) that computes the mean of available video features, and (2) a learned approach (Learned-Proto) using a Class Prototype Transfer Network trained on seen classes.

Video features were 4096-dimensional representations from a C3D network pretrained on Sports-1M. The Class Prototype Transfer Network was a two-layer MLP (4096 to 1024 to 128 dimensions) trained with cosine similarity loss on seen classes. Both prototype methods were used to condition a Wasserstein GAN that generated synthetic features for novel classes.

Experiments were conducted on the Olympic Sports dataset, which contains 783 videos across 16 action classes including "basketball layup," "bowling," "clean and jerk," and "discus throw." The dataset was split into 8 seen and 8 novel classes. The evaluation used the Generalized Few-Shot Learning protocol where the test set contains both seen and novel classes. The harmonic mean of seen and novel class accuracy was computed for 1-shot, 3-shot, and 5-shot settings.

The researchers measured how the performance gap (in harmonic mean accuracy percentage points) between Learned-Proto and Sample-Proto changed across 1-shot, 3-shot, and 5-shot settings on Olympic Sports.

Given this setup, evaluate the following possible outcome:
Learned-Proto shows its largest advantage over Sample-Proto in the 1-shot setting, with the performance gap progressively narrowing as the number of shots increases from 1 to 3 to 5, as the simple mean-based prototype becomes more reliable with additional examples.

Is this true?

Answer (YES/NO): NO